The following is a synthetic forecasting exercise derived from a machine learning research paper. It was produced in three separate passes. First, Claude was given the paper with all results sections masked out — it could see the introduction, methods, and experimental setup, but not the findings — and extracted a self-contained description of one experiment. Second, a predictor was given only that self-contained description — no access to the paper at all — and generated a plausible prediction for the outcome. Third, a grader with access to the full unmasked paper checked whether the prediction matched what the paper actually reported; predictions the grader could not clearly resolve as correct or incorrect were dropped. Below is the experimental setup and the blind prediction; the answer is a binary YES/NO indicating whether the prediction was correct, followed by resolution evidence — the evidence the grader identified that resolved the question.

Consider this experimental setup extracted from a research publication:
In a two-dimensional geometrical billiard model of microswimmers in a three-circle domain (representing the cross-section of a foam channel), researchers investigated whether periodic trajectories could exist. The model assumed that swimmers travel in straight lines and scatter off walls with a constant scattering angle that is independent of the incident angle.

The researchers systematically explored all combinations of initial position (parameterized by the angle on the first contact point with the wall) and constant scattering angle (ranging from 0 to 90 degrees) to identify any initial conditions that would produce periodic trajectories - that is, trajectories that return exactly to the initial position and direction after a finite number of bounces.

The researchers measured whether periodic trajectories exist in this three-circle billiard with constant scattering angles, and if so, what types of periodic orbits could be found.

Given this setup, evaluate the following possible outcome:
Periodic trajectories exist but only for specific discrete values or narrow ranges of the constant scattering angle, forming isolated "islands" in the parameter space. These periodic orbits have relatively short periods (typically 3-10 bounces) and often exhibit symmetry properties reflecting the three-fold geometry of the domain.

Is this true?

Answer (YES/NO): NO